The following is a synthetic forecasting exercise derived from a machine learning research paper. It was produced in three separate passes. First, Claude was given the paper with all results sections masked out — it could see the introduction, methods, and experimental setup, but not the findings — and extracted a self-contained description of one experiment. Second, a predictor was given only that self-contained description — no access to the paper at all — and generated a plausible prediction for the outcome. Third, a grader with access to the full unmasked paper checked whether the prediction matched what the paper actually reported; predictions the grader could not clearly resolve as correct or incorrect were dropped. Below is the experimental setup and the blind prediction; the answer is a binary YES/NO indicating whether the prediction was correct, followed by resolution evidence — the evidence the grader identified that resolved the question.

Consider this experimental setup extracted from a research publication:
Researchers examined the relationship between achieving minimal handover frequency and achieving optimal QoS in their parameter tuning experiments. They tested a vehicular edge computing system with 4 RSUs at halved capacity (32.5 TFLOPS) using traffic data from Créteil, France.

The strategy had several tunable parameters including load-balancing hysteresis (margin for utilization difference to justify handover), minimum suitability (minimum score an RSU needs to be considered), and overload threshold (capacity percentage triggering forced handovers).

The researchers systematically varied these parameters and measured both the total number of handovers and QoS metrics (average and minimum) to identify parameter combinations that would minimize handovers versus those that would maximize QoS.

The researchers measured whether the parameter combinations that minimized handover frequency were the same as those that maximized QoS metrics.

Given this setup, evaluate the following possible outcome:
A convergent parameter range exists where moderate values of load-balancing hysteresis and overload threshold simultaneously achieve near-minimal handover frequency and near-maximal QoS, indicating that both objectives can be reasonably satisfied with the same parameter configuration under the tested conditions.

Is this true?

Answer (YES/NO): NO